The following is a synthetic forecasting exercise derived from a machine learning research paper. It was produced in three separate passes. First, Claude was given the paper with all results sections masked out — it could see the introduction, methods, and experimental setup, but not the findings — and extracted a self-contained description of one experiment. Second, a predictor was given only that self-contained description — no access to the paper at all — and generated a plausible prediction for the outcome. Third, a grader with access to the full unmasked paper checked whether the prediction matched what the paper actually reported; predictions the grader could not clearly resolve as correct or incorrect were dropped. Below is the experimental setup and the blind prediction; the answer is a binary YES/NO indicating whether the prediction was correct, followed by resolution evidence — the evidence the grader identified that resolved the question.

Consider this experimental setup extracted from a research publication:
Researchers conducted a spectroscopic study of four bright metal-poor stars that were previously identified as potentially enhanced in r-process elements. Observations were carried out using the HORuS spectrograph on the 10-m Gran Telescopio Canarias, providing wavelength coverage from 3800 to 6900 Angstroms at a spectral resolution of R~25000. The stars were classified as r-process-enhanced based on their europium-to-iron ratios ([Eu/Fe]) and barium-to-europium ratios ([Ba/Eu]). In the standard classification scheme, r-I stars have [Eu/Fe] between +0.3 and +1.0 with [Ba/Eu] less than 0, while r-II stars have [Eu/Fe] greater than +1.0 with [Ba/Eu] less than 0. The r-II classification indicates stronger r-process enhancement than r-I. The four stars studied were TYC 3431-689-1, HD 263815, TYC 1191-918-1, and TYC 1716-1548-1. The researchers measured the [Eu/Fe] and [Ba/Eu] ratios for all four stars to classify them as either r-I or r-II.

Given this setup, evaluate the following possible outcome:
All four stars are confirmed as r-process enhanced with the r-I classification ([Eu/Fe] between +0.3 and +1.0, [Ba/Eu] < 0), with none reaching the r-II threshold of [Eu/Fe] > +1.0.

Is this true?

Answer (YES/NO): NO